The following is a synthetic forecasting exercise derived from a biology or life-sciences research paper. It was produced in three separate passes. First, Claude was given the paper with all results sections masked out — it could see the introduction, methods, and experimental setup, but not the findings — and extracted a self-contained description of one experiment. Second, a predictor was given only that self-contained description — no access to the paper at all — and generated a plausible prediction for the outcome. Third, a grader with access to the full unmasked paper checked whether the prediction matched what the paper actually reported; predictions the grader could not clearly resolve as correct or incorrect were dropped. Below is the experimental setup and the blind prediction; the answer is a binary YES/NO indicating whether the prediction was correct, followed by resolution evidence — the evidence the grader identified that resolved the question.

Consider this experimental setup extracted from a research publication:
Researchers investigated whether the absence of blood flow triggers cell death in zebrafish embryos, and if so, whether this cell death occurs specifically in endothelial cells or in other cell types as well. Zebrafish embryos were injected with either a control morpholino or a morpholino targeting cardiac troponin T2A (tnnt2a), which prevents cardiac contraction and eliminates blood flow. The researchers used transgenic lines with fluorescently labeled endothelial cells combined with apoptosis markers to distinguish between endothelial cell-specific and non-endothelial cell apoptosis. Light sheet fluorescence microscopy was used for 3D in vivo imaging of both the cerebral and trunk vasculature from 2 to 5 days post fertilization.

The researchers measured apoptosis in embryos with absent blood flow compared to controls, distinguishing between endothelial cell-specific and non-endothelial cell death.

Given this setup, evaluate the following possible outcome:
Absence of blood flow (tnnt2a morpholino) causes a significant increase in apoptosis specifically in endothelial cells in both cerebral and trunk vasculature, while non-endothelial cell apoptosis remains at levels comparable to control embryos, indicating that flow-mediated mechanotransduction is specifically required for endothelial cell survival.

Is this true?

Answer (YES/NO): NO